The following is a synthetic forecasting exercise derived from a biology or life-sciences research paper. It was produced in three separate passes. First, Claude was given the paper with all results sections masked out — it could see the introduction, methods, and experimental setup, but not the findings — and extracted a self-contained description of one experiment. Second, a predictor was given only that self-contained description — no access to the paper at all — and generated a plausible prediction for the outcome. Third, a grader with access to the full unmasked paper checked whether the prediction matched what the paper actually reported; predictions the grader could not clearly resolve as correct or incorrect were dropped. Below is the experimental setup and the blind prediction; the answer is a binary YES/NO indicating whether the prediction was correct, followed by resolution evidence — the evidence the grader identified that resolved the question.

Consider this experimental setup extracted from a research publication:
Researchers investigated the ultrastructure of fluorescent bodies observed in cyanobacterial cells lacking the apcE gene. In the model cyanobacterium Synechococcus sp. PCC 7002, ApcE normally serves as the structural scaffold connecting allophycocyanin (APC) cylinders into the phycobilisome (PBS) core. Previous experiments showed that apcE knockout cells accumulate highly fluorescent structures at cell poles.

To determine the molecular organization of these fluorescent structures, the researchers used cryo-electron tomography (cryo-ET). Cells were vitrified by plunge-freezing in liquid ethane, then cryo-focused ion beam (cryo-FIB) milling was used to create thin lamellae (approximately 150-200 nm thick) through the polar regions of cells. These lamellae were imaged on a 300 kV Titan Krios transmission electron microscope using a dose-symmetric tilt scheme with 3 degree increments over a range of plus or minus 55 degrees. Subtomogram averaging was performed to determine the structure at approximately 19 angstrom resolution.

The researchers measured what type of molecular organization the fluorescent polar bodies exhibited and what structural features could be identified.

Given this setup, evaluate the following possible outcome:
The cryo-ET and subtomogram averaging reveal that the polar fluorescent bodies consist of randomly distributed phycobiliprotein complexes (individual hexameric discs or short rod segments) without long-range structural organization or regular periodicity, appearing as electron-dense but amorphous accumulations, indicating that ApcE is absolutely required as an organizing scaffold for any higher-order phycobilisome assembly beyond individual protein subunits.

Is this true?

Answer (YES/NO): NO